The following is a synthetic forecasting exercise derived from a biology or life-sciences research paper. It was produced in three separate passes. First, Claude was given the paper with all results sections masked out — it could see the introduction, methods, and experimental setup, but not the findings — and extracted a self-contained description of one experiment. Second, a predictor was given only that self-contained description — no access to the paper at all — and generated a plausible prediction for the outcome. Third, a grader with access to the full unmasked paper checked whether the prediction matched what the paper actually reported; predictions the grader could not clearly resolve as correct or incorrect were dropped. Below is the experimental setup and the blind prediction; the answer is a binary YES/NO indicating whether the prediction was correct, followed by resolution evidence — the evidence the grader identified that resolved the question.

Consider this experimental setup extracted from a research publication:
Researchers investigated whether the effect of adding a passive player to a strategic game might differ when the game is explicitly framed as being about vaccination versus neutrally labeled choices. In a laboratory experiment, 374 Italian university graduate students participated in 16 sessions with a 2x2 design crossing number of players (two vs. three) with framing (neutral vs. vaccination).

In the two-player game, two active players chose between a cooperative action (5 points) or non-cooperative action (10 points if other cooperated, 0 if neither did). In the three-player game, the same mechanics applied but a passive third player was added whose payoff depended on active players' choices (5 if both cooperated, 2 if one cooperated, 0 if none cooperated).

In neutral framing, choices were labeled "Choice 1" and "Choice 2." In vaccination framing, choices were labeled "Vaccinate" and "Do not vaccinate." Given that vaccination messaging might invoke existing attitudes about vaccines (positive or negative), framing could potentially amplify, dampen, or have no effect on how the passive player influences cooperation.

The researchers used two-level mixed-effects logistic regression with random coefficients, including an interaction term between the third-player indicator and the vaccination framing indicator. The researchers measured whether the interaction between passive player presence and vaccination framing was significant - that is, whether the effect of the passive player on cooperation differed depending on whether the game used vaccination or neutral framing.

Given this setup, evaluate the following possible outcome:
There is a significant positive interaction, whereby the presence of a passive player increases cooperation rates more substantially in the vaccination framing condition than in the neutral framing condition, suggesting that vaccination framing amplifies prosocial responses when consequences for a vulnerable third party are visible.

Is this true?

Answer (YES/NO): NO